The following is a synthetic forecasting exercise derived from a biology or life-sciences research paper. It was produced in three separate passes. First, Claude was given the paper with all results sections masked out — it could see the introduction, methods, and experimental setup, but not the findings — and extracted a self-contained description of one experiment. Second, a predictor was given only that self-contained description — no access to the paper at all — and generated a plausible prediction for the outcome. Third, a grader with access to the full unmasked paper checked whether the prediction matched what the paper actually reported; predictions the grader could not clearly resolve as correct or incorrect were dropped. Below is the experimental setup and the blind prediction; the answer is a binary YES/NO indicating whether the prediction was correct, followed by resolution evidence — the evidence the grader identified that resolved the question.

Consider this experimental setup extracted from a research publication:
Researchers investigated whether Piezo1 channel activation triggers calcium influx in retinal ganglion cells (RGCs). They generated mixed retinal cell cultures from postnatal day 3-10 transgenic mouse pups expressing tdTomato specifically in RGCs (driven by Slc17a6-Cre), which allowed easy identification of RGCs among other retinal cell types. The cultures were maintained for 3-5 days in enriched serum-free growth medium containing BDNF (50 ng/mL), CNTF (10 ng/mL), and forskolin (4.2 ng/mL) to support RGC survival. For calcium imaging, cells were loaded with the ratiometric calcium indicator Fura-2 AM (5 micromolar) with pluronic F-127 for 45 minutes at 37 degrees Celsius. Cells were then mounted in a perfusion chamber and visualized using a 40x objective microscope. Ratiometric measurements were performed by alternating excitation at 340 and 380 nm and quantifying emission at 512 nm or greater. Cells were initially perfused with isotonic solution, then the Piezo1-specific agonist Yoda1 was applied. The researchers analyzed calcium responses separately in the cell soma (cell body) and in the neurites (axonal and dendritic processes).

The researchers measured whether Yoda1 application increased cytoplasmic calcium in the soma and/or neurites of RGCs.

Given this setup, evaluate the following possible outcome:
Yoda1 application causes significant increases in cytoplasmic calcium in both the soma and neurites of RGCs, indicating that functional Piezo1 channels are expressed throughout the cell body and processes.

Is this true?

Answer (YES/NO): YES